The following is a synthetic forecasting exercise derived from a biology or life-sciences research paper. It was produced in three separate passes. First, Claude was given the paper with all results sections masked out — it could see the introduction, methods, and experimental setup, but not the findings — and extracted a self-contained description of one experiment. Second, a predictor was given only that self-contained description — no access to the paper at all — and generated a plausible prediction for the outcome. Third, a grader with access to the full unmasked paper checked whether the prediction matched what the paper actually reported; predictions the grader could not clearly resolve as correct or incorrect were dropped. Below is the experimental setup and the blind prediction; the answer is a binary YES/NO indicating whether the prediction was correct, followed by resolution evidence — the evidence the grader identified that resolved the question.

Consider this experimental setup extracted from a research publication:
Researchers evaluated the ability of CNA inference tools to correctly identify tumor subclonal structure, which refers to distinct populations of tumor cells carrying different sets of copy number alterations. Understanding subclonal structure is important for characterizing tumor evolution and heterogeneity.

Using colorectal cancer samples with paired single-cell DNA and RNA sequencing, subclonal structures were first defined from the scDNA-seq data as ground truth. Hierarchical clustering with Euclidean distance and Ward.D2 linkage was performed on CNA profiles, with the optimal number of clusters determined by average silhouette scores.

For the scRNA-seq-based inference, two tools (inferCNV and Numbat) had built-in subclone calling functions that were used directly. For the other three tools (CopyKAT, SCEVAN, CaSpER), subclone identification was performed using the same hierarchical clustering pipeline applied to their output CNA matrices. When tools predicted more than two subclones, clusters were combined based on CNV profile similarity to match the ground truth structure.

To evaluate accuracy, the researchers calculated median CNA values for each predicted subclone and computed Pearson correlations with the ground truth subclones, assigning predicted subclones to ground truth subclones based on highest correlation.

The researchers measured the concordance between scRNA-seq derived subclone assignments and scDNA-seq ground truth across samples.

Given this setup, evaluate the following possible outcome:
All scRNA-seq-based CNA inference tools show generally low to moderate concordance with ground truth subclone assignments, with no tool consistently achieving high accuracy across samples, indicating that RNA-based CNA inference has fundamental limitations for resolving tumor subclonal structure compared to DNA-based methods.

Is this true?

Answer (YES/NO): NO